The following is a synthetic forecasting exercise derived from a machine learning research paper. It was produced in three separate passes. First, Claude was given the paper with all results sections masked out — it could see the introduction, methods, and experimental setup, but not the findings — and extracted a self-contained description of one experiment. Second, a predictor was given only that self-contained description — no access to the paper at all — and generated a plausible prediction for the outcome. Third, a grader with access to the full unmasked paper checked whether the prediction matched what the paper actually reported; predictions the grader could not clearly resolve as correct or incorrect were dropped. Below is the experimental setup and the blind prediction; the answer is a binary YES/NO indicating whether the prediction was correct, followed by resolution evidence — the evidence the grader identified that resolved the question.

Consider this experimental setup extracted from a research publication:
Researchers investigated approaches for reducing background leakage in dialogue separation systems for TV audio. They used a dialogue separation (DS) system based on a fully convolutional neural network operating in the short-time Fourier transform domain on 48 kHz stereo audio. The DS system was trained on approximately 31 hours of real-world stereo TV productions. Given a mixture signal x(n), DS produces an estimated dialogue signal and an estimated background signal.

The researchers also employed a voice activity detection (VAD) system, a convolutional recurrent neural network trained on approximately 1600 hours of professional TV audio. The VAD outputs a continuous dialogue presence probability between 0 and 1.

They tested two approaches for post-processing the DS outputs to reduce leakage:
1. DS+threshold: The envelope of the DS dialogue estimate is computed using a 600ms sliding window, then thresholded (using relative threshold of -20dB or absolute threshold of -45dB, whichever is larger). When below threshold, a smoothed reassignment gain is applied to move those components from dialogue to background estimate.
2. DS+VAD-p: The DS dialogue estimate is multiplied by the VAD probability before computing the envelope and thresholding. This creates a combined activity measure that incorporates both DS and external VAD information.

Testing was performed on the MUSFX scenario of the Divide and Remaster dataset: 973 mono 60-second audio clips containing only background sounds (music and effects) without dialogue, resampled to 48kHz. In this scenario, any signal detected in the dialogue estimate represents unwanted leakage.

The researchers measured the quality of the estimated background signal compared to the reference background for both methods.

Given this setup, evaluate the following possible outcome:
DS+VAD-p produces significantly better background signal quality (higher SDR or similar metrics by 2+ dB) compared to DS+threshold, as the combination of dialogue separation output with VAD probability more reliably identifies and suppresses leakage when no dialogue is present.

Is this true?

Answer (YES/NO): YES